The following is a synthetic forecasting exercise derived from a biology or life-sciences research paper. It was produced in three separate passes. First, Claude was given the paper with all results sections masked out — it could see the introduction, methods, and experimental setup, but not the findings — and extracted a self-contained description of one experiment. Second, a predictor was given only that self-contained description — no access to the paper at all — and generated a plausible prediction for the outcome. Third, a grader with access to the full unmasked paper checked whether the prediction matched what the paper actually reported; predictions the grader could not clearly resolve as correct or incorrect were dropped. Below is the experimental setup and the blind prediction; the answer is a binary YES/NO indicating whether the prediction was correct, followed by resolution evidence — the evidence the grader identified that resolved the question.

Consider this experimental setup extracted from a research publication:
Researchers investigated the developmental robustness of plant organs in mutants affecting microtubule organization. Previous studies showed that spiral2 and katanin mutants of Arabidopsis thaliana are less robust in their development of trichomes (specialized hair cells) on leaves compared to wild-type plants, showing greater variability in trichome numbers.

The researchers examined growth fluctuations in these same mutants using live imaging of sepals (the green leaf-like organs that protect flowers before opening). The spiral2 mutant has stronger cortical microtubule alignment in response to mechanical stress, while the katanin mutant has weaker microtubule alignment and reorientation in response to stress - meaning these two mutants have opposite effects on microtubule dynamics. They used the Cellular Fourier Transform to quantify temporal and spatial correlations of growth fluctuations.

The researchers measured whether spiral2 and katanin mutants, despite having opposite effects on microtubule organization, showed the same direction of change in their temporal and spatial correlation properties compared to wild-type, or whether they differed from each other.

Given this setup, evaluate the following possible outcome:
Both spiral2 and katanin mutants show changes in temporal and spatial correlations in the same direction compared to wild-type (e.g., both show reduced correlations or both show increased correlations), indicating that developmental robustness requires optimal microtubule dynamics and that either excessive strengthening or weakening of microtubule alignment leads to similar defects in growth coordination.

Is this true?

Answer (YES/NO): YES